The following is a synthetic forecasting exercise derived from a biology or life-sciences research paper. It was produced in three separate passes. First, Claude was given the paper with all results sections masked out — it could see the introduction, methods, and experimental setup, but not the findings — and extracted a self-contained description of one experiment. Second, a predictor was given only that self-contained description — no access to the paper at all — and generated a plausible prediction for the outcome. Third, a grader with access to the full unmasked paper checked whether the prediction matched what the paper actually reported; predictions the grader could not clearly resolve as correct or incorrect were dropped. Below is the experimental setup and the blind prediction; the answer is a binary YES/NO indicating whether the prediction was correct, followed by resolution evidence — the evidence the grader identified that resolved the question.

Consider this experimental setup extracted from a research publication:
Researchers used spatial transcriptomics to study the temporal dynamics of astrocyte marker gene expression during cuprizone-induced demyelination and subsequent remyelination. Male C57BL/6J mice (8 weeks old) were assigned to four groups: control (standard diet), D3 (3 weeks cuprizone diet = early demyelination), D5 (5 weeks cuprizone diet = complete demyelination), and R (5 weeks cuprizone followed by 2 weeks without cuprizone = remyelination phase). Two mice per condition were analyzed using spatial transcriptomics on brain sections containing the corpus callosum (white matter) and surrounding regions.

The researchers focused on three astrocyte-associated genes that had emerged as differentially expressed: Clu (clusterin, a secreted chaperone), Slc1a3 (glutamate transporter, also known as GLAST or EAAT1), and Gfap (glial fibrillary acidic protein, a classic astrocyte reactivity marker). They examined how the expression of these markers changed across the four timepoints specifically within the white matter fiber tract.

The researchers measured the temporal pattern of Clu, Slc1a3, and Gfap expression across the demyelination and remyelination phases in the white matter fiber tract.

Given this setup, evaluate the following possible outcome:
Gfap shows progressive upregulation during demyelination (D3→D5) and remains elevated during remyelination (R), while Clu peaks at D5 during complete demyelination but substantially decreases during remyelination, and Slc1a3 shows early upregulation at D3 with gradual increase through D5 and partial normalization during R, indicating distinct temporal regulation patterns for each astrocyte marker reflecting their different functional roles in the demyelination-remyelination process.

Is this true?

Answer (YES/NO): NO